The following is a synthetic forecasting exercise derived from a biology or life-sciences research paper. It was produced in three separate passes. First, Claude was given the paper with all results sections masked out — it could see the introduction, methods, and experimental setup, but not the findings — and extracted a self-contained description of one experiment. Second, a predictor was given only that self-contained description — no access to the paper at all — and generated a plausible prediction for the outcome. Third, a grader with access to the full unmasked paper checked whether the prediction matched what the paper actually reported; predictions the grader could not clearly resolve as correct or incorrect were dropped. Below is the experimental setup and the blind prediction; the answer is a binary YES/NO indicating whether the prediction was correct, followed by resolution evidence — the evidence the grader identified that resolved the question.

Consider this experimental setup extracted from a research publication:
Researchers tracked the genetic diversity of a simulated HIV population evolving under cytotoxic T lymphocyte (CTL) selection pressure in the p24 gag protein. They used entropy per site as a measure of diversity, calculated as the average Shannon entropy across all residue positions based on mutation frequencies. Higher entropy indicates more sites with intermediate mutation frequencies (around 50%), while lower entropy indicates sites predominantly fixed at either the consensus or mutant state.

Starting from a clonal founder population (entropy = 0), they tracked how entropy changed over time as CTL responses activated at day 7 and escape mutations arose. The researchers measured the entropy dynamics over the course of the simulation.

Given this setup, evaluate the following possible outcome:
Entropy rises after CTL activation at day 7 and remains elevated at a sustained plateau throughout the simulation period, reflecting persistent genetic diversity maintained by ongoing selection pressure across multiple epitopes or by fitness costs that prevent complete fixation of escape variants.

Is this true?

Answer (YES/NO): NO